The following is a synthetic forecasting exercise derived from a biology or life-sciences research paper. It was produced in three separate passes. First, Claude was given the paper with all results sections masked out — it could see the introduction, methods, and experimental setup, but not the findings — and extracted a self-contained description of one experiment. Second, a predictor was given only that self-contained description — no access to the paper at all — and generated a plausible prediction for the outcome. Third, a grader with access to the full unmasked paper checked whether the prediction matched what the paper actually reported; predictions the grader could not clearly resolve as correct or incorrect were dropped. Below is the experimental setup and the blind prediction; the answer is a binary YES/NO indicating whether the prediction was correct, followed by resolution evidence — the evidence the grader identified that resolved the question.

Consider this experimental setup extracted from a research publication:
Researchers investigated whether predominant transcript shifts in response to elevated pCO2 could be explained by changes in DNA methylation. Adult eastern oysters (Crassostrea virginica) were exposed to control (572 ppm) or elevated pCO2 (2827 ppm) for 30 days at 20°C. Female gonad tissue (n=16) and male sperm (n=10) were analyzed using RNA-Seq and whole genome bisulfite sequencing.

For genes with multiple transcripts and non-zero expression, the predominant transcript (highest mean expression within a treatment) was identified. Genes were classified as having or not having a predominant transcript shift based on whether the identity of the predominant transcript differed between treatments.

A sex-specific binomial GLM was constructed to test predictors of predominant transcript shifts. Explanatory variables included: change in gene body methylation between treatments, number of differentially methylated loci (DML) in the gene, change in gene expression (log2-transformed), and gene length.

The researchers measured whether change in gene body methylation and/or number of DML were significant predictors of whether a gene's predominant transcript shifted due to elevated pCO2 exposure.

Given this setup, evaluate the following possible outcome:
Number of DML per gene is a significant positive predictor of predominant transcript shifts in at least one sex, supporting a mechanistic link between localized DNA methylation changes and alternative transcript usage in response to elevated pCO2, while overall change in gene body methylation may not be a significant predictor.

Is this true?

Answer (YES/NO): NO